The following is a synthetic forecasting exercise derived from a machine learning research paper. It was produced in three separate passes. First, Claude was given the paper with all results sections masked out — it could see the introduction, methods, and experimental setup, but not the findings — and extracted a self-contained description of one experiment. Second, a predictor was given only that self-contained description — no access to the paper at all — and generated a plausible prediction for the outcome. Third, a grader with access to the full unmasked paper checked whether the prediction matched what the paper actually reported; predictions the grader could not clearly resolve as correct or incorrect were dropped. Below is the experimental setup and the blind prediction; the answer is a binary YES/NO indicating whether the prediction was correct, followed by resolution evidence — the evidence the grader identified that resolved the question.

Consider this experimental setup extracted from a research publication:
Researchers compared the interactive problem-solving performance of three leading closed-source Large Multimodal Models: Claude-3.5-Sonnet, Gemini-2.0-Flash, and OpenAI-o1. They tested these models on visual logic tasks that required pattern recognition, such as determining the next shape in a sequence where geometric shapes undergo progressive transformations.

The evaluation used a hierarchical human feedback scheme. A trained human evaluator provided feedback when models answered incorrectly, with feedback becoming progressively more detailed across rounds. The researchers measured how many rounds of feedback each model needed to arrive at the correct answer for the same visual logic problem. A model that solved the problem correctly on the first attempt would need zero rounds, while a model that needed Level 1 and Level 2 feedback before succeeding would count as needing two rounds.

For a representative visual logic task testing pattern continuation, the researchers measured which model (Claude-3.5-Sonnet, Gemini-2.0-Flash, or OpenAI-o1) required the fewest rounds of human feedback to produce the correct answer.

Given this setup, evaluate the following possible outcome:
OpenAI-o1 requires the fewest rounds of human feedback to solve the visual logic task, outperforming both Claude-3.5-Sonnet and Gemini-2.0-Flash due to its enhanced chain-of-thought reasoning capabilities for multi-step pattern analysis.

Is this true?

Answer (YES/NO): NO